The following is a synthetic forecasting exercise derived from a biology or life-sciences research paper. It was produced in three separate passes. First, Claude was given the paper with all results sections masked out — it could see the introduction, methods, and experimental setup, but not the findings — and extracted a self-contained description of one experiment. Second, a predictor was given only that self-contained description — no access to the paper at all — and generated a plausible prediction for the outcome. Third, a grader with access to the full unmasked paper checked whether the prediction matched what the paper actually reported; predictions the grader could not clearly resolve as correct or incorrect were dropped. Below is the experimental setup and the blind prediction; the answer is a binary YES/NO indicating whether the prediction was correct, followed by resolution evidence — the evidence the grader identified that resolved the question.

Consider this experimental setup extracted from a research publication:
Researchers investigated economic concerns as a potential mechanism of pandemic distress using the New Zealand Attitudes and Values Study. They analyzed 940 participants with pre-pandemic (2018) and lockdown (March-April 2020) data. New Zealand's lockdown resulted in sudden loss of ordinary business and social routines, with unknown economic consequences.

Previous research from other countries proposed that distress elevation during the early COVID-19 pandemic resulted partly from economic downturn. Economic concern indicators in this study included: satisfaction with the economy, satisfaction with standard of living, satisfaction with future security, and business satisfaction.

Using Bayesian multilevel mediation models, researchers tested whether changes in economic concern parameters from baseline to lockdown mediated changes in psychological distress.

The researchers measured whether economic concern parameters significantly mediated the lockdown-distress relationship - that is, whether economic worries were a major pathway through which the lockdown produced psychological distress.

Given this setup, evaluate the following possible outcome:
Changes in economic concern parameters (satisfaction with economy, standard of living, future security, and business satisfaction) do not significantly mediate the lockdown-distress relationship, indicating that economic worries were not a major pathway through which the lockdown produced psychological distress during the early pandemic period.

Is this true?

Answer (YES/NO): YES